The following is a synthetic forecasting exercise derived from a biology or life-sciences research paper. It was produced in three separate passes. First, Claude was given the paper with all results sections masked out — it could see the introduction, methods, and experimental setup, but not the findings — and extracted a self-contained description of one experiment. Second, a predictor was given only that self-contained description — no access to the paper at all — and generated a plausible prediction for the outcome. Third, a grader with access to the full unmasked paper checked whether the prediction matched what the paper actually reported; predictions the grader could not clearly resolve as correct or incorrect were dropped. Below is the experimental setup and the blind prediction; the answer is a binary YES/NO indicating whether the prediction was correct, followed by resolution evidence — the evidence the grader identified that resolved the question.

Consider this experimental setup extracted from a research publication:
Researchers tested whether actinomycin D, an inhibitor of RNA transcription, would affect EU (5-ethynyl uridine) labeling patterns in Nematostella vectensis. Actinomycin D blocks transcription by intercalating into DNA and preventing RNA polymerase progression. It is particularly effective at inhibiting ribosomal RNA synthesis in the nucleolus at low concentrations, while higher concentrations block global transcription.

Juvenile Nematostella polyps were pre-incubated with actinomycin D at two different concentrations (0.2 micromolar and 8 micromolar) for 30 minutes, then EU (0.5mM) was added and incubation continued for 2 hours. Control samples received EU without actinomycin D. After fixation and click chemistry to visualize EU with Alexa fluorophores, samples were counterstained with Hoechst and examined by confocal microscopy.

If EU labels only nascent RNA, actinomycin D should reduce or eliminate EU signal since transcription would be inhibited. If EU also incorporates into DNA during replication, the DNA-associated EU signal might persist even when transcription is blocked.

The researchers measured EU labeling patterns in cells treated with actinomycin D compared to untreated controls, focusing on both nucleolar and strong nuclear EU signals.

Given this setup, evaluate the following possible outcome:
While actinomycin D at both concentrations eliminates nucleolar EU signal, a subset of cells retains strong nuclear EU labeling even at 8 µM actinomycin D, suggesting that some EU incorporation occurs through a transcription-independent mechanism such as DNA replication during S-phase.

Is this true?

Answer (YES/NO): NO